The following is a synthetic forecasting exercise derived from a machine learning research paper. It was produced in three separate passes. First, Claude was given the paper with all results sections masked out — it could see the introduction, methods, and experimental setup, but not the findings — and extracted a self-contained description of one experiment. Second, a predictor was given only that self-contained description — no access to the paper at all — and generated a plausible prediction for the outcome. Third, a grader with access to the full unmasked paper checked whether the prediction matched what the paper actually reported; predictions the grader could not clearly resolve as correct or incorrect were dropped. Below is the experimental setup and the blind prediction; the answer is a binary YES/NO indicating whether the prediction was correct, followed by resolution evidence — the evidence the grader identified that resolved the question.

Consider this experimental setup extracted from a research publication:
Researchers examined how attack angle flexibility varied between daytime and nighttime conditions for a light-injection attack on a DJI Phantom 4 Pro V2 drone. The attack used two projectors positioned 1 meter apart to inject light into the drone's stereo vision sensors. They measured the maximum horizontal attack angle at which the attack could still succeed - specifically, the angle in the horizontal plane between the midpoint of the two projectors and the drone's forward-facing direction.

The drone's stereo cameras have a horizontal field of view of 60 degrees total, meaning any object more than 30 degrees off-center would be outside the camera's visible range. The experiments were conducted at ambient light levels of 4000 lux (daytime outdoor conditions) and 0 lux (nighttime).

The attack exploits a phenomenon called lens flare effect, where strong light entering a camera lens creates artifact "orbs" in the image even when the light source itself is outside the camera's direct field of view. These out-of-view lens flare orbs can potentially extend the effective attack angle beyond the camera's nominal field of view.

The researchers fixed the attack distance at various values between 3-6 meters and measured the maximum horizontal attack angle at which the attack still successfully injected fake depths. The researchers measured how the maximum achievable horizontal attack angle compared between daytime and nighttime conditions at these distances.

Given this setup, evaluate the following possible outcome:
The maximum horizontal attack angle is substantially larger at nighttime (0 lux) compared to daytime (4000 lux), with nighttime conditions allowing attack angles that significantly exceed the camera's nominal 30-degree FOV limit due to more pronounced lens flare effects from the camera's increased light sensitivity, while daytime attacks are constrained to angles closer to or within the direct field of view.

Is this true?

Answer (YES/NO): YES